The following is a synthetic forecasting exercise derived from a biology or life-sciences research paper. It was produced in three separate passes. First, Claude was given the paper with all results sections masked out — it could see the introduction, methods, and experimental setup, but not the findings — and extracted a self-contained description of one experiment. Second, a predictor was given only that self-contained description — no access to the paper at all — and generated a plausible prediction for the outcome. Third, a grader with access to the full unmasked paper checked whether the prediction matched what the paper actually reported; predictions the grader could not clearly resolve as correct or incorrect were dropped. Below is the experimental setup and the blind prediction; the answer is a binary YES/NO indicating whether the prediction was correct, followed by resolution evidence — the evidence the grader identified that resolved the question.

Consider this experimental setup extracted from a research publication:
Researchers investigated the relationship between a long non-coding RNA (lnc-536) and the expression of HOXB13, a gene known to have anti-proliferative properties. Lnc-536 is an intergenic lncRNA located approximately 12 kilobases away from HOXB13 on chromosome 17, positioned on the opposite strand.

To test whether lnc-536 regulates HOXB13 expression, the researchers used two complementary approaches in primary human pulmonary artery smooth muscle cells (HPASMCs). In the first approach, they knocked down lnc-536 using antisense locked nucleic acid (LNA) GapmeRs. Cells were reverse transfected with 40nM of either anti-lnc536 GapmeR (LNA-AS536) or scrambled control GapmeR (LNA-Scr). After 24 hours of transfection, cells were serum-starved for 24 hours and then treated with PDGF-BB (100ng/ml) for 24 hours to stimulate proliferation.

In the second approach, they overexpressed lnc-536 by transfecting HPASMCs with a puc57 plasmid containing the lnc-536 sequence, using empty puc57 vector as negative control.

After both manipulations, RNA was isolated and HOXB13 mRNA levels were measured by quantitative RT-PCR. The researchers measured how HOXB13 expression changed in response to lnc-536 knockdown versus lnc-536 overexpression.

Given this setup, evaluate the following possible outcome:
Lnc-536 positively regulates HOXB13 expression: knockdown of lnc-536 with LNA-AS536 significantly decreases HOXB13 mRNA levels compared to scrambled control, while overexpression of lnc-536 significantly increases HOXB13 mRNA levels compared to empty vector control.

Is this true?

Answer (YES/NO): NO